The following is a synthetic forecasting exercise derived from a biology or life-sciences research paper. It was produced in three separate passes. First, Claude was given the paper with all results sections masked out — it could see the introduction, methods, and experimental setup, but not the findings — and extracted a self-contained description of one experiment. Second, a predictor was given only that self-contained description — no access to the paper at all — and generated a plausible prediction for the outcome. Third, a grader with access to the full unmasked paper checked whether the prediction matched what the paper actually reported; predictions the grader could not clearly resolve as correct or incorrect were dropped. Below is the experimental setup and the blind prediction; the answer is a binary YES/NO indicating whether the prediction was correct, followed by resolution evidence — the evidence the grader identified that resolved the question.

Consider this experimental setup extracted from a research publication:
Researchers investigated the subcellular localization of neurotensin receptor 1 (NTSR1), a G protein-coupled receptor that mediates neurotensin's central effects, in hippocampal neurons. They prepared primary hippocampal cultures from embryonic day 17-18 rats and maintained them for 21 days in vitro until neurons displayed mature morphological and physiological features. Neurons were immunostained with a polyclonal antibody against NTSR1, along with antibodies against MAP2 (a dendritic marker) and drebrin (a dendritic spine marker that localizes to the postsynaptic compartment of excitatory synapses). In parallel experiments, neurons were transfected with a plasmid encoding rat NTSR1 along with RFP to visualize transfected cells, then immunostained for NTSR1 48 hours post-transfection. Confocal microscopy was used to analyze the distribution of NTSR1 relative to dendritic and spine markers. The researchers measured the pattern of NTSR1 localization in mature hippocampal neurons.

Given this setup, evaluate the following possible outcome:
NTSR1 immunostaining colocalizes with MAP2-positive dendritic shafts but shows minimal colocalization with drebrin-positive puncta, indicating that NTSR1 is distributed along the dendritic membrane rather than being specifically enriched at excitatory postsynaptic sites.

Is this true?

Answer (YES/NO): NO